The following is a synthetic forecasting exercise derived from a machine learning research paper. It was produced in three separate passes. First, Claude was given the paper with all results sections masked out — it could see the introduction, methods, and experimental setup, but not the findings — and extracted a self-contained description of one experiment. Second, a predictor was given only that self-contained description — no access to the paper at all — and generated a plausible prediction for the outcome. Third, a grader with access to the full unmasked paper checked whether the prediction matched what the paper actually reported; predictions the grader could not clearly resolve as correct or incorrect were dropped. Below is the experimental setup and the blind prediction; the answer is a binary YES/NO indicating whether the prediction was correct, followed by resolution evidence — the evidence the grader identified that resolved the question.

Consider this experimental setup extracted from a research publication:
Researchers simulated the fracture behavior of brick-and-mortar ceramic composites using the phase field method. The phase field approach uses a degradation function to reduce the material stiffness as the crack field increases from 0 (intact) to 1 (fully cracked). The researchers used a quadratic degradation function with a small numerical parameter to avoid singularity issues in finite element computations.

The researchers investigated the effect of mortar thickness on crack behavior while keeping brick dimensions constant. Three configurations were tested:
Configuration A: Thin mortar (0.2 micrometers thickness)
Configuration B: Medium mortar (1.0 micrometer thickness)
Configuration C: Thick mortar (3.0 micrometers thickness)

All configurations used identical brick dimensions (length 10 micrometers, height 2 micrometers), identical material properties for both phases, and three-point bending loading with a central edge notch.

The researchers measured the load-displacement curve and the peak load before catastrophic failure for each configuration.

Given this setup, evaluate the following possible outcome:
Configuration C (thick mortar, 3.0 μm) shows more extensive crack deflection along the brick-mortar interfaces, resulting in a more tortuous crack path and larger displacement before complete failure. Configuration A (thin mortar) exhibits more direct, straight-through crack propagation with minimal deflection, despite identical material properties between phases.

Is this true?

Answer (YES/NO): NO